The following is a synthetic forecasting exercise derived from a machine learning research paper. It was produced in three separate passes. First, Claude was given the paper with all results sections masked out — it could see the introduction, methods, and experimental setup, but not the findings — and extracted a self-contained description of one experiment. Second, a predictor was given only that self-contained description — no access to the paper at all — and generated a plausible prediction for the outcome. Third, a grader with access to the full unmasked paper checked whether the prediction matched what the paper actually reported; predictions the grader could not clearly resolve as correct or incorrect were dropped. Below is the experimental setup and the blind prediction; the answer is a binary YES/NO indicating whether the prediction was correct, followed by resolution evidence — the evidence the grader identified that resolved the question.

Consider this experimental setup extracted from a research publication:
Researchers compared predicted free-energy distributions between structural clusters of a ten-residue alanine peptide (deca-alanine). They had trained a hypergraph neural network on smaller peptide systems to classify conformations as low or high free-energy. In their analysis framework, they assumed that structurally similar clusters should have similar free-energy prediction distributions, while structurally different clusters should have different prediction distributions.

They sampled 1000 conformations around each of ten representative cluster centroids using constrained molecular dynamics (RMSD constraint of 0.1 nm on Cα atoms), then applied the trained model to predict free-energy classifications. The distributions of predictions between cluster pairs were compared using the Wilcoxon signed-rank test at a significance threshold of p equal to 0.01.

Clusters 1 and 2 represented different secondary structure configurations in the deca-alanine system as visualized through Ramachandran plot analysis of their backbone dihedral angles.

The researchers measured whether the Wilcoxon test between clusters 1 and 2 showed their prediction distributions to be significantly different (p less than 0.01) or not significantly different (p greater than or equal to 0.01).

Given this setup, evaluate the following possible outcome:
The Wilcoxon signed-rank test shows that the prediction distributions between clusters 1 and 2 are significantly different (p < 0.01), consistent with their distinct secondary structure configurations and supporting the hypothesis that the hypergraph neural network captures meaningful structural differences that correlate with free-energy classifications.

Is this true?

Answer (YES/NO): NO